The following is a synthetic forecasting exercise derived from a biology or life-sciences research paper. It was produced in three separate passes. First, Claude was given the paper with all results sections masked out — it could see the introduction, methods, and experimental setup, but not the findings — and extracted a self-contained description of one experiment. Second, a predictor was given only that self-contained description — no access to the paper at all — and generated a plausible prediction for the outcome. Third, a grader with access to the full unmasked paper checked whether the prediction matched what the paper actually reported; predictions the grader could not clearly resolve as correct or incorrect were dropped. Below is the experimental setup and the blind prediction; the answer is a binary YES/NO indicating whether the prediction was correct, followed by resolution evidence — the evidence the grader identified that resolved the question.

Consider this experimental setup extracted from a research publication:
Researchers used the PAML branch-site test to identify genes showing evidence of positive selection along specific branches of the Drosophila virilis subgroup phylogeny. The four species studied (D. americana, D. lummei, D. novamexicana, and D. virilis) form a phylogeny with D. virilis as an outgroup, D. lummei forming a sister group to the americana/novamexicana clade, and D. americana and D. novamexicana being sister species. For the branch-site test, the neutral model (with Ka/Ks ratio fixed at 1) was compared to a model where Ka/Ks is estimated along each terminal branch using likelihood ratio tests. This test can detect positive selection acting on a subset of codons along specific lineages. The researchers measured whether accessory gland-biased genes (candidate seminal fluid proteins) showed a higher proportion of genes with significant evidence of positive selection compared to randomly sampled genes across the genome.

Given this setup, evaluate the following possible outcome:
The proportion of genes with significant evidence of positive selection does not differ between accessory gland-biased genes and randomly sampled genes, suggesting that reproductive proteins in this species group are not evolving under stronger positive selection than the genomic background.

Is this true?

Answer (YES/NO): NO